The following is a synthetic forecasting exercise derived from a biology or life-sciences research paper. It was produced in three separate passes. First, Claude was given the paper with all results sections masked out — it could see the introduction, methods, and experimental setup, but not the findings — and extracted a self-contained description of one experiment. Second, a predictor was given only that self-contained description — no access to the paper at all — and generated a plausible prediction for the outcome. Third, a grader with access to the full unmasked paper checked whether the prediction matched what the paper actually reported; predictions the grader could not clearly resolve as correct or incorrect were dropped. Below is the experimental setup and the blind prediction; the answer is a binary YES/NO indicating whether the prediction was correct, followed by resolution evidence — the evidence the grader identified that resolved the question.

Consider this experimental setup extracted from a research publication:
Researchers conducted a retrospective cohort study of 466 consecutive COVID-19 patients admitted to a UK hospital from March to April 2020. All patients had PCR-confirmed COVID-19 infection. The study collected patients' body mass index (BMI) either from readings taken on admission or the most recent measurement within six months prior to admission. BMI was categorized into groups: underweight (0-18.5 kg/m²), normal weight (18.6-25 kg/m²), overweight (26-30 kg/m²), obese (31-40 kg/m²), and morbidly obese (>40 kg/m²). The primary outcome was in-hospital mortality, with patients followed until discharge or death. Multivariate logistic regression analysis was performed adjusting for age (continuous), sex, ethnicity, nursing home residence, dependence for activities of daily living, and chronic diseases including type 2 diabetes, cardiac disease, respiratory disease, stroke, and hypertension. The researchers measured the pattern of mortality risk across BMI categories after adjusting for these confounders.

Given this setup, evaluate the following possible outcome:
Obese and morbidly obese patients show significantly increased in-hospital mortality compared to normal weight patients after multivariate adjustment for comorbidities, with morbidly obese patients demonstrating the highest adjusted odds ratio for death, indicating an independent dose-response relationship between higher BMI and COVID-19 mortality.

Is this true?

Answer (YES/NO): NO